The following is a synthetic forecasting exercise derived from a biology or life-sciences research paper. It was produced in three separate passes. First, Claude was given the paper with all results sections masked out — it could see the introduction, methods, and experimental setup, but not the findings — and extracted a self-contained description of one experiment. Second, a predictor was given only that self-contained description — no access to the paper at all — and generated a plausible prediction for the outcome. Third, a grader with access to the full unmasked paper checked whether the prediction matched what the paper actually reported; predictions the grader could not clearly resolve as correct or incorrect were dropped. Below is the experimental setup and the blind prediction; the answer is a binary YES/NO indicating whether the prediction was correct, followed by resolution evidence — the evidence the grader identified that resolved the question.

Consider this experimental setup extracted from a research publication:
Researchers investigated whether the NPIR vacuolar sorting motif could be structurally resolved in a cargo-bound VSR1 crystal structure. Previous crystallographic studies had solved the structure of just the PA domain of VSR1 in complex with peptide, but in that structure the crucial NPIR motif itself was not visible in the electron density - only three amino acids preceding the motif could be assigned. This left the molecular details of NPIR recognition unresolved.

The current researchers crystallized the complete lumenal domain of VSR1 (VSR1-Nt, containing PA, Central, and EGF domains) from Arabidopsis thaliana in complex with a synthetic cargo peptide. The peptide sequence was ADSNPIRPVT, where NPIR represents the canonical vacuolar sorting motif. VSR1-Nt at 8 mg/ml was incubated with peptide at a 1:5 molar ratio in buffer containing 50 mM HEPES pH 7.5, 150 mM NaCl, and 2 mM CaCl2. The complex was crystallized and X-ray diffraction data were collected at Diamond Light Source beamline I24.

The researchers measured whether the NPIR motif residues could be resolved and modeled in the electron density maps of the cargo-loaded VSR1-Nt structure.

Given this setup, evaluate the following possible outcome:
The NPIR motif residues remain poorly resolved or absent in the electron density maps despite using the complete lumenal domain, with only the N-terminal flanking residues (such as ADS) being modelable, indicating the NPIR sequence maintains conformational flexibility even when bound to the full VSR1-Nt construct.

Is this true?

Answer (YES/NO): NO